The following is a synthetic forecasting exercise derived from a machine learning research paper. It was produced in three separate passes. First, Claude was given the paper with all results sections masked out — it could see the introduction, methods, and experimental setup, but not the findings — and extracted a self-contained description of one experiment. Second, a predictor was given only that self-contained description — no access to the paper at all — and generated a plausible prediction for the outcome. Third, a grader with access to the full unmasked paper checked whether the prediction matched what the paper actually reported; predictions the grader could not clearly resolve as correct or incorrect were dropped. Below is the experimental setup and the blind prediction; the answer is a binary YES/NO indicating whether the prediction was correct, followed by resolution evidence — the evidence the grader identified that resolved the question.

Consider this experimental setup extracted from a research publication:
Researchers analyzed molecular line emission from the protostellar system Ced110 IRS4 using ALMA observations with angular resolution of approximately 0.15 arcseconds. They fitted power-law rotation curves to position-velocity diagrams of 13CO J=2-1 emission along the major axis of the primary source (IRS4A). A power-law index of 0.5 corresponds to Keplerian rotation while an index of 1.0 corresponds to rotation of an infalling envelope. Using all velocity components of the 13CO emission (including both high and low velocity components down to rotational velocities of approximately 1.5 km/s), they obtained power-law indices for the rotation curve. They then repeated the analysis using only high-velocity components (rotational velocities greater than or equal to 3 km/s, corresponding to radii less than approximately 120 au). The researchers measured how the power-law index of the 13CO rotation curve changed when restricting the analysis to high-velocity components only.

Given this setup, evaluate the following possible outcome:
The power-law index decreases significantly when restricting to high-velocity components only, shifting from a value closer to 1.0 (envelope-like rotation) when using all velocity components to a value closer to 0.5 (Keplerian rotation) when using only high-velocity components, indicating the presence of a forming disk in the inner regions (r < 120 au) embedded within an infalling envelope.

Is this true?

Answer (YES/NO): YES